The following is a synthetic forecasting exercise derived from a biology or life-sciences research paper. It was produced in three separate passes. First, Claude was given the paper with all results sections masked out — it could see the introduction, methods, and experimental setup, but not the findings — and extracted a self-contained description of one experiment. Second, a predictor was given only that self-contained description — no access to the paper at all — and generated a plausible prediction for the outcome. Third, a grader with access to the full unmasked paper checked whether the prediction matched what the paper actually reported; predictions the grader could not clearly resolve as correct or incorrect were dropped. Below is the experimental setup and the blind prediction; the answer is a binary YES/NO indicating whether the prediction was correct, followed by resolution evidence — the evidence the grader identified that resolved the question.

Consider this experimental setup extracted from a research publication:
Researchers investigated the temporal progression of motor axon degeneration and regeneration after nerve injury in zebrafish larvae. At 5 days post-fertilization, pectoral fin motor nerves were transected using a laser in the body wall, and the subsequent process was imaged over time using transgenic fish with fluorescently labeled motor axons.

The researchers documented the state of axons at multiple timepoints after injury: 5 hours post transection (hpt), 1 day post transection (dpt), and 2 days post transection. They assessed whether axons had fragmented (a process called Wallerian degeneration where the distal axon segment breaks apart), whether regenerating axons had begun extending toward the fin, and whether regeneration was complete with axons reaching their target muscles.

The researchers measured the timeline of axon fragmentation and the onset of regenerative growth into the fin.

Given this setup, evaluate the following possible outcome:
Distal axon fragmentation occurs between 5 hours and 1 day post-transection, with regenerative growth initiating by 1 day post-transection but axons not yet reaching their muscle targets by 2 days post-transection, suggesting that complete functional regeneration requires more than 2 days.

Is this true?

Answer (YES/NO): NO